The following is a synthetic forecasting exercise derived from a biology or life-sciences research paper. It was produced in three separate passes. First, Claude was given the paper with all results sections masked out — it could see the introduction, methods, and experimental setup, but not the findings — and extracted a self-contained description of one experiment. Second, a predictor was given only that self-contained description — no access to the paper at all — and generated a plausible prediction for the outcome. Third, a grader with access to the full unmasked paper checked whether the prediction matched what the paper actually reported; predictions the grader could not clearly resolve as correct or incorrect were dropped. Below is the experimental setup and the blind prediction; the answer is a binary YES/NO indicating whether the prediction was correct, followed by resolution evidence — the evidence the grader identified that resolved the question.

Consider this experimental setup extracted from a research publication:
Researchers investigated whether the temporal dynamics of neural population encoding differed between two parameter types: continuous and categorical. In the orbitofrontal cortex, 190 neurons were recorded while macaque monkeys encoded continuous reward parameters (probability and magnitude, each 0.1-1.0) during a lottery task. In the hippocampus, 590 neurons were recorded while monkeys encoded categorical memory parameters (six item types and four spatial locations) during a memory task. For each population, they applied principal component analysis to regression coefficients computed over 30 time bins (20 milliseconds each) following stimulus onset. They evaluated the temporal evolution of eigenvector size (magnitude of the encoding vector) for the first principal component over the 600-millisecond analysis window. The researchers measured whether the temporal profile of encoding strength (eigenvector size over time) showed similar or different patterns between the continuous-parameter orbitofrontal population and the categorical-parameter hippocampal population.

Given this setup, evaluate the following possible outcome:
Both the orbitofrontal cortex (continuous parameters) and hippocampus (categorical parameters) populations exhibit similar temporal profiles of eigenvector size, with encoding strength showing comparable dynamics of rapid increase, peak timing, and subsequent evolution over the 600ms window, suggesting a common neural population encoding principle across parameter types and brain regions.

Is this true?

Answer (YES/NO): NO